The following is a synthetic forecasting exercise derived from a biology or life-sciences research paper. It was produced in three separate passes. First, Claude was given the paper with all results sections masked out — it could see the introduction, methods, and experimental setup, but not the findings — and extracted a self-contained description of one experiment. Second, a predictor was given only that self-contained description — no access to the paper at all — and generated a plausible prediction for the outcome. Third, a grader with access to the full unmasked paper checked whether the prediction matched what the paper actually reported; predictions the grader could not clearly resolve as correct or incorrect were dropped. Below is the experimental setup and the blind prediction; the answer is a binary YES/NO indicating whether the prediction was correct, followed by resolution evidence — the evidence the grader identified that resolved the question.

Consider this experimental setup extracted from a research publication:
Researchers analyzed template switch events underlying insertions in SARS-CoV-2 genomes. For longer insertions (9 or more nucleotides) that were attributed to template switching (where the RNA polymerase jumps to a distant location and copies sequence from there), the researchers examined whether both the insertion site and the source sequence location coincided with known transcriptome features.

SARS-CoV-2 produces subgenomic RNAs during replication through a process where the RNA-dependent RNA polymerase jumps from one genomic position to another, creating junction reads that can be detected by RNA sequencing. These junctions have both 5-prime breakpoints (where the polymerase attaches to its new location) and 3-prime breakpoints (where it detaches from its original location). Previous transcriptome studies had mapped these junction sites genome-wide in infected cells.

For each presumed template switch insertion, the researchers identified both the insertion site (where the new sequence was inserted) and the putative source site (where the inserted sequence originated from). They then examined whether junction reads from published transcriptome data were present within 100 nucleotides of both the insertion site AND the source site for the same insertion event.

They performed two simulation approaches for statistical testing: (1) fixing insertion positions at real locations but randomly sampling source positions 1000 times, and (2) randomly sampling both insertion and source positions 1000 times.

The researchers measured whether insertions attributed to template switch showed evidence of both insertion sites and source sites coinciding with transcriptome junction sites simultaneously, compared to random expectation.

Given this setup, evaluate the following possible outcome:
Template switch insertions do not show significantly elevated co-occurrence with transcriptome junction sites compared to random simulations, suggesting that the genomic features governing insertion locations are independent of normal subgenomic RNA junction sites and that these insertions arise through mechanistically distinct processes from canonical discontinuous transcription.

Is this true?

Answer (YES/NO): NO